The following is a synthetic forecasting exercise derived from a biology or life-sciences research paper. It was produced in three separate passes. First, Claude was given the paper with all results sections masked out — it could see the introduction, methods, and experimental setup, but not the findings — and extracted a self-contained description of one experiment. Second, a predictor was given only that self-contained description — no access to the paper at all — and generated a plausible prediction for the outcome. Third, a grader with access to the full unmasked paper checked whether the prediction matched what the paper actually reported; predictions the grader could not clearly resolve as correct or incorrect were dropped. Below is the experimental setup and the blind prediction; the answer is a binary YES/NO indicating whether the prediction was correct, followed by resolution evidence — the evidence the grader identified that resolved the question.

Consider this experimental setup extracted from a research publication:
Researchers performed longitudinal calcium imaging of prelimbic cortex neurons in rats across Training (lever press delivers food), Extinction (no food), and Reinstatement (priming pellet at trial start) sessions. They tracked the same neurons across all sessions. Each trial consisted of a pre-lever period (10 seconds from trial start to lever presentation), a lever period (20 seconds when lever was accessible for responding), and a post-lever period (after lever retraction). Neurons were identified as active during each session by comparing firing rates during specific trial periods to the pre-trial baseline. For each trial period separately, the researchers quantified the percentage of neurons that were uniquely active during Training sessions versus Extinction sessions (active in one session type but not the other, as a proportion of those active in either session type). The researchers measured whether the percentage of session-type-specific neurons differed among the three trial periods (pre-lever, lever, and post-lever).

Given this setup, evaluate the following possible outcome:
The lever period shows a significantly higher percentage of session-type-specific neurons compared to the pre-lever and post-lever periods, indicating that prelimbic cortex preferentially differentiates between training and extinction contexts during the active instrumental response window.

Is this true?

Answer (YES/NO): YES